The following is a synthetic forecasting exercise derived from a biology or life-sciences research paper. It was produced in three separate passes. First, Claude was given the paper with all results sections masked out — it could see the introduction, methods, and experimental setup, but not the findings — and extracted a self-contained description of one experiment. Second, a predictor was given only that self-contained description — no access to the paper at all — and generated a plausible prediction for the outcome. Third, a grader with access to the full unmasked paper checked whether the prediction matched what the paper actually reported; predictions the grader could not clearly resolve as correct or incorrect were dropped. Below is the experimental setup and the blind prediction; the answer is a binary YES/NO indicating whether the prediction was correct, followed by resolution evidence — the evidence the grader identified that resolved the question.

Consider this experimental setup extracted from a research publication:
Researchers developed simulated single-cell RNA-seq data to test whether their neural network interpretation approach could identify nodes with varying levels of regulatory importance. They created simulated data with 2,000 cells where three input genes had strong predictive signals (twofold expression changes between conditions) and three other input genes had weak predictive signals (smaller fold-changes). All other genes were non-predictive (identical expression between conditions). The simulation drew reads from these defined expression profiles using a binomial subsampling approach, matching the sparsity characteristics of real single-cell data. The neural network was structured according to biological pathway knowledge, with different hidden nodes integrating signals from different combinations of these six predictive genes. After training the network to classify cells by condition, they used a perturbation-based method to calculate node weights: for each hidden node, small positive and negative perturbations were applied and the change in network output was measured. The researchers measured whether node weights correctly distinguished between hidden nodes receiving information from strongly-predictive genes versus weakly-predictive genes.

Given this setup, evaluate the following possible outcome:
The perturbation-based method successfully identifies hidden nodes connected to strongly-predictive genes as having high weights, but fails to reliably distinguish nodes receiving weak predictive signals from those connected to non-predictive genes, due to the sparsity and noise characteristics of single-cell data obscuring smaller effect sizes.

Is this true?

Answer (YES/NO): NO